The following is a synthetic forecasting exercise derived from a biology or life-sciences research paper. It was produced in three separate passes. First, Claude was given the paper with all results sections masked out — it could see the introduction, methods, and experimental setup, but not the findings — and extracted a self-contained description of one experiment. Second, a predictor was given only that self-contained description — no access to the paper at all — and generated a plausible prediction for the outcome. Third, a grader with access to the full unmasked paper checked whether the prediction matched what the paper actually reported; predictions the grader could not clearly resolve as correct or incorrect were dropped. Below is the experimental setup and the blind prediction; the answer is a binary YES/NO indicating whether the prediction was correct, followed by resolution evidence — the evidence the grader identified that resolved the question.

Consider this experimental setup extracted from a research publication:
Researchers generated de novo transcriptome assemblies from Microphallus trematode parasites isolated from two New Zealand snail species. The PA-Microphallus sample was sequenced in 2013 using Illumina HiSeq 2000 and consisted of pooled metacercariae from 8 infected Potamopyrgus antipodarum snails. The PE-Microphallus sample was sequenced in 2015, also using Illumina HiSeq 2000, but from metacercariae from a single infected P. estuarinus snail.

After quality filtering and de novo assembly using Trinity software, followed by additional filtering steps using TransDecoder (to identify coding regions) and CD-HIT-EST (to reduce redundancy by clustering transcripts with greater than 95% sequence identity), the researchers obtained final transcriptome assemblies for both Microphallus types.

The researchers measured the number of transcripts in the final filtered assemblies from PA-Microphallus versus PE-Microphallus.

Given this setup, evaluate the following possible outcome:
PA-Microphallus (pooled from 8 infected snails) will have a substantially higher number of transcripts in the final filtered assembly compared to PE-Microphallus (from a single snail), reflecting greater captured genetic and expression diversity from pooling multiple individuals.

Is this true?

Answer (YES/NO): NO